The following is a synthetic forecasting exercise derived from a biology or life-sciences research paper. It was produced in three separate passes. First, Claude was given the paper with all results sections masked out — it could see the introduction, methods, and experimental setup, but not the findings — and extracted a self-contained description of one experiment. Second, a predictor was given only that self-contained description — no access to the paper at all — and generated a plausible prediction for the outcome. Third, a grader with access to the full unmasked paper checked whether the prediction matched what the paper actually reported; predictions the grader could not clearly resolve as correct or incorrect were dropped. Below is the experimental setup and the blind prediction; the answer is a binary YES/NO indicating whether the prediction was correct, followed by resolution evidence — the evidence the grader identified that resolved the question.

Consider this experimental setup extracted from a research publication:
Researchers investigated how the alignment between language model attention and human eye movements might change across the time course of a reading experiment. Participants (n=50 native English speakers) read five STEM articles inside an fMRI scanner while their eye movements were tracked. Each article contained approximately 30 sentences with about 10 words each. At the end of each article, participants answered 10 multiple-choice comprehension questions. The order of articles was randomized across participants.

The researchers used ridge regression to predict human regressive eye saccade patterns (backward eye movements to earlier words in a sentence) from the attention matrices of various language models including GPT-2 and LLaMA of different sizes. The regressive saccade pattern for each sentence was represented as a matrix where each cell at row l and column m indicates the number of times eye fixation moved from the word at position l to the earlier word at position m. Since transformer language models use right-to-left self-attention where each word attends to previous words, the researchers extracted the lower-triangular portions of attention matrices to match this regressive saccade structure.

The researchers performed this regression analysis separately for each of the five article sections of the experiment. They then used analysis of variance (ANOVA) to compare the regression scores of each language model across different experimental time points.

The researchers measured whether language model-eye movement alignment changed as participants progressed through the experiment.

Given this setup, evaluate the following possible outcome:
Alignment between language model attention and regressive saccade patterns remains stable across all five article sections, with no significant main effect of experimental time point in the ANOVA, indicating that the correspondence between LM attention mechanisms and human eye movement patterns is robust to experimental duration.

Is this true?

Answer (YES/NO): YES